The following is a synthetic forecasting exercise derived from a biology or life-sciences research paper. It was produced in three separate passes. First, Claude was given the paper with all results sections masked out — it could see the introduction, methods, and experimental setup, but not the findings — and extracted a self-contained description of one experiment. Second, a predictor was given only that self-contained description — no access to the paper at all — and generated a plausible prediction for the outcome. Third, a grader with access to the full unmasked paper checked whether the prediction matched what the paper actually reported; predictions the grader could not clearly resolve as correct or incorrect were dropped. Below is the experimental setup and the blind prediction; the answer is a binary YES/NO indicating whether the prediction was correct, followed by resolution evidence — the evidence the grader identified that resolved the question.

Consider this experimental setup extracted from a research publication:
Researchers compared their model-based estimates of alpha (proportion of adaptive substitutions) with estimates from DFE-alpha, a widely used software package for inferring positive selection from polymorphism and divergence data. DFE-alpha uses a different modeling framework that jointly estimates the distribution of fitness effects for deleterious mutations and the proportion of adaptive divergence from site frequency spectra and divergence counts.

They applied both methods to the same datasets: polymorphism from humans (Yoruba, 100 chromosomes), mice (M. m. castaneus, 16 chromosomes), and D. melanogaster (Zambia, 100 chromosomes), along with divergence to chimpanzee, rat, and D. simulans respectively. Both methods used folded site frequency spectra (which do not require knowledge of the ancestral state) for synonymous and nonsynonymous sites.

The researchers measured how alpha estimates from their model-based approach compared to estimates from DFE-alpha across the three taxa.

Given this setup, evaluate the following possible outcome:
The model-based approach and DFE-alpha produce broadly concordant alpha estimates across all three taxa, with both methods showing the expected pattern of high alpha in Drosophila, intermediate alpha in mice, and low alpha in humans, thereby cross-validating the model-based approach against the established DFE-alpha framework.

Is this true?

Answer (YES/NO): NO